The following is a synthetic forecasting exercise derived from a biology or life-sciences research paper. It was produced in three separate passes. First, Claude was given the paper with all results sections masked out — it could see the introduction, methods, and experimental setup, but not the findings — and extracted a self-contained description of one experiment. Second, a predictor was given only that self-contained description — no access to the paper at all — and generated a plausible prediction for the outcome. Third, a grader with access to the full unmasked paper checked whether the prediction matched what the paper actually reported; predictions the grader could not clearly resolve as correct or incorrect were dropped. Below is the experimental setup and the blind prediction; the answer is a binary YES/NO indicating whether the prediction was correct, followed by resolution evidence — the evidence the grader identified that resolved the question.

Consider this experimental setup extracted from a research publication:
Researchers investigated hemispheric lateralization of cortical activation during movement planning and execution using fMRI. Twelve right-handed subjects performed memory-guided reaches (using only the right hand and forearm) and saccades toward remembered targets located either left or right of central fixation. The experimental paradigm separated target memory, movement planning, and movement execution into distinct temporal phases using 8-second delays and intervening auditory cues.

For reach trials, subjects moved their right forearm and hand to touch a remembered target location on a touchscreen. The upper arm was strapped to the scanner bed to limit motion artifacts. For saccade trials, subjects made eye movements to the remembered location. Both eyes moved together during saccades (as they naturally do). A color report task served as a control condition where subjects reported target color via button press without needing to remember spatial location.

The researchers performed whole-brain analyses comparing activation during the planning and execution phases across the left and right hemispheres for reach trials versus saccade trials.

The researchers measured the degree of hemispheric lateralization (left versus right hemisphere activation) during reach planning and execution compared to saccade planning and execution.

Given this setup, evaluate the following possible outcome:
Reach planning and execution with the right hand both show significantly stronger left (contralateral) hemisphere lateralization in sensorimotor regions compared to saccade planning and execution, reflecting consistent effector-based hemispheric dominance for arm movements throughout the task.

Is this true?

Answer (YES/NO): YES